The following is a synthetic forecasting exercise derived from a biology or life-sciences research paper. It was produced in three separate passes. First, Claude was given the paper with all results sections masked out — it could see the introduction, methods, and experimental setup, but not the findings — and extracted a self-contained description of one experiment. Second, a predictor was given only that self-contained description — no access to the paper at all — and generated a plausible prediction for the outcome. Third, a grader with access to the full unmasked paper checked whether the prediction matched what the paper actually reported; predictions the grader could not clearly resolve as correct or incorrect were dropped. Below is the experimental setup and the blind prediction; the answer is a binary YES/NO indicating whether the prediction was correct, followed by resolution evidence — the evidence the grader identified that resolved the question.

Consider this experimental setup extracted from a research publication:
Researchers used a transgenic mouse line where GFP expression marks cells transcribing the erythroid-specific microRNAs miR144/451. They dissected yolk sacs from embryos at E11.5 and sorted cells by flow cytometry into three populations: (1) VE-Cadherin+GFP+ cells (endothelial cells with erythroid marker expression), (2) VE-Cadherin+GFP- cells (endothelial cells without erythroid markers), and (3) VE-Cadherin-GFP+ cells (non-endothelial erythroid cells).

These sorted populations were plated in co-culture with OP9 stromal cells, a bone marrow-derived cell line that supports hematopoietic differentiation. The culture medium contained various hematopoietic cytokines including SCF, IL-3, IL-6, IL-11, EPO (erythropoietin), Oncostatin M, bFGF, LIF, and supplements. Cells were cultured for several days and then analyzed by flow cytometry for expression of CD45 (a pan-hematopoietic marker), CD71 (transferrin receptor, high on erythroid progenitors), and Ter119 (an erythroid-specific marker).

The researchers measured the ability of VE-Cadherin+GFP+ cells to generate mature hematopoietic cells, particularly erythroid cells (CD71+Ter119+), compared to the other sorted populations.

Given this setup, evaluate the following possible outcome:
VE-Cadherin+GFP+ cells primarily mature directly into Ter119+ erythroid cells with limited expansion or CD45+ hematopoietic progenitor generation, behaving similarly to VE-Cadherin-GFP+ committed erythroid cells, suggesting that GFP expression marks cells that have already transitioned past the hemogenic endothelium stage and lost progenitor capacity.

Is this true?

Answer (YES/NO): NO